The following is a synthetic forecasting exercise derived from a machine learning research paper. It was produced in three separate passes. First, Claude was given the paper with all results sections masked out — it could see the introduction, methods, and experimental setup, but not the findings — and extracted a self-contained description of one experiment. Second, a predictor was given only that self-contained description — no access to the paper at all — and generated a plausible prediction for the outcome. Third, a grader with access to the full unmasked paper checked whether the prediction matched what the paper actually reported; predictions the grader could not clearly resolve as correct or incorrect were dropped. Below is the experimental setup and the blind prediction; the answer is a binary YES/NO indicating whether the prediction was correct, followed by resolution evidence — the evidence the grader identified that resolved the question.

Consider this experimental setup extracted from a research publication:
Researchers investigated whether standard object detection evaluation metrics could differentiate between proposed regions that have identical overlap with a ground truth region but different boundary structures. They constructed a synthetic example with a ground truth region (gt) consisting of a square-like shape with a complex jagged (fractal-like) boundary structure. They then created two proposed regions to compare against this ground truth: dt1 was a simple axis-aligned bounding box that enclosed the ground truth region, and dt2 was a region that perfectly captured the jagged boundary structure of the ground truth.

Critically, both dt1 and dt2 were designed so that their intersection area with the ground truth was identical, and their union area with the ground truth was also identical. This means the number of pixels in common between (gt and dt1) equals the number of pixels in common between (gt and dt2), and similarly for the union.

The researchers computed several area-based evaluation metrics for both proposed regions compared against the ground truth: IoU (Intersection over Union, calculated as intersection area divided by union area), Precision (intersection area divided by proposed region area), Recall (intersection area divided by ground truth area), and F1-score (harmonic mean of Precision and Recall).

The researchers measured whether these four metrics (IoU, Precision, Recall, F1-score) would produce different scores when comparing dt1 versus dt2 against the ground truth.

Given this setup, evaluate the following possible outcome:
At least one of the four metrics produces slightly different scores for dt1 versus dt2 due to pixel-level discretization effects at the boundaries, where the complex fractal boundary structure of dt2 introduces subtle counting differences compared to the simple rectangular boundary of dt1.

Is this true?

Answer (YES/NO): NO